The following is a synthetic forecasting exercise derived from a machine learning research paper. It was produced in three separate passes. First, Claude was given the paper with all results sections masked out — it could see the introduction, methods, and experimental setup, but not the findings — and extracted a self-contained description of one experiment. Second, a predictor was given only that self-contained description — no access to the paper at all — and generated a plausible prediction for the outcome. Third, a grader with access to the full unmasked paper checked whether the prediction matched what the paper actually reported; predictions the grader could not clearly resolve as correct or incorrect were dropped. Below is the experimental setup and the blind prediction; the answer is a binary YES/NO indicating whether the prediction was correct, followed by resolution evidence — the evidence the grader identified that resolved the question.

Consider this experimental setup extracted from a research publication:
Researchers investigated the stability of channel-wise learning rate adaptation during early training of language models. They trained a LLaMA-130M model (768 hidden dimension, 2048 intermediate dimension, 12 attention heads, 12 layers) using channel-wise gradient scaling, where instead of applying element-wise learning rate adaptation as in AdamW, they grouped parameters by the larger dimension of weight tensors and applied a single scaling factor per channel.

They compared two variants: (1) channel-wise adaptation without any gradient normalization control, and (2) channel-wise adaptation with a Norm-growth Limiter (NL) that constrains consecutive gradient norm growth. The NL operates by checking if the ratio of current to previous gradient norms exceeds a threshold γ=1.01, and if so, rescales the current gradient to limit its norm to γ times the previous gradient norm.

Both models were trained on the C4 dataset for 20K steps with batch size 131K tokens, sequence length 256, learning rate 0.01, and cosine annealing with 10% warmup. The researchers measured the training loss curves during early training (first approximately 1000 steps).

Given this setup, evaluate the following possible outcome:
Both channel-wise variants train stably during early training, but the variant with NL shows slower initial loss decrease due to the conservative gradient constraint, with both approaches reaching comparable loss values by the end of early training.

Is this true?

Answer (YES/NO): NO